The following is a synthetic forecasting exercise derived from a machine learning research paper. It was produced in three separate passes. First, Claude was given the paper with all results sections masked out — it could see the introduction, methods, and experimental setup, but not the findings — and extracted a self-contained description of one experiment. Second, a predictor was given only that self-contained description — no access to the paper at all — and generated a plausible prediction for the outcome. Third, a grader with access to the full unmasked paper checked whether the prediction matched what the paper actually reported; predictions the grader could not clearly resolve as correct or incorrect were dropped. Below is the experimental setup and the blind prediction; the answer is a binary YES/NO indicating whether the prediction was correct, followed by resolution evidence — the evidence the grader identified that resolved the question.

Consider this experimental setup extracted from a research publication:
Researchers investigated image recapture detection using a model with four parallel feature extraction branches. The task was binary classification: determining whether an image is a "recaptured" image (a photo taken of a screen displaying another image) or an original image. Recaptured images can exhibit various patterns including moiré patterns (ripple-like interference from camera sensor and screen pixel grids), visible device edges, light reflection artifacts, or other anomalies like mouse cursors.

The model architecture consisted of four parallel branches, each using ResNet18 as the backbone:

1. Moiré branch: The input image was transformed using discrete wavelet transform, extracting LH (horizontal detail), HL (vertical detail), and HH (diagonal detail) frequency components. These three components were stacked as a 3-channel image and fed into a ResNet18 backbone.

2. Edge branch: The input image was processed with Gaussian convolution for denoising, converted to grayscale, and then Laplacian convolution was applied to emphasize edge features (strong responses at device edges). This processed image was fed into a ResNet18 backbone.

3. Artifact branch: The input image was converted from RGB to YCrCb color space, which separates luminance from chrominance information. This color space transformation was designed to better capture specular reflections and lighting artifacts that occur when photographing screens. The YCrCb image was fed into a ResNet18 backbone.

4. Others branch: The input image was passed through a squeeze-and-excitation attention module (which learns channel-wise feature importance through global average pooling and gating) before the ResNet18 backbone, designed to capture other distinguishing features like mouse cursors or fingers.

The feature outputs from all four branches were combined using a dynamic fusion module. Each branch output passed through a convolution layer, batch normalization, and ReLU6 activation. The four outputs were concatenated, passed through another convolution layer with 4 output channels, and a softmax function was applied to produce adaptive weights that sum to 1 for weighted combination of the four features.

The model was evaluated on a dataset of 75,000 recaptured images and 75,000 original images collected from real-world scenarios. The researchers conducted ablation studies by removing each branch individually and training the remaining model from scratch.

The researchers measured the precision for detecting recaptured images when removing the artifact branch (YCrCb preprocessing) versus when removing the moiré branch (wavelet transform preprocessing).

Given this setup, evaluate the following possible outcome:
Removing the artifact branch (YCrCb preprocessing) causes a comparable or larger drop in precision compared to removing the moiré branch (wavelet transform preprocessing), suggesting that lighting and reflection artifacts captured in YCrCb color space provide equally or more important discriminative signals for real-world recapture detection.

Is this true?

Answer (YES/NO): NO